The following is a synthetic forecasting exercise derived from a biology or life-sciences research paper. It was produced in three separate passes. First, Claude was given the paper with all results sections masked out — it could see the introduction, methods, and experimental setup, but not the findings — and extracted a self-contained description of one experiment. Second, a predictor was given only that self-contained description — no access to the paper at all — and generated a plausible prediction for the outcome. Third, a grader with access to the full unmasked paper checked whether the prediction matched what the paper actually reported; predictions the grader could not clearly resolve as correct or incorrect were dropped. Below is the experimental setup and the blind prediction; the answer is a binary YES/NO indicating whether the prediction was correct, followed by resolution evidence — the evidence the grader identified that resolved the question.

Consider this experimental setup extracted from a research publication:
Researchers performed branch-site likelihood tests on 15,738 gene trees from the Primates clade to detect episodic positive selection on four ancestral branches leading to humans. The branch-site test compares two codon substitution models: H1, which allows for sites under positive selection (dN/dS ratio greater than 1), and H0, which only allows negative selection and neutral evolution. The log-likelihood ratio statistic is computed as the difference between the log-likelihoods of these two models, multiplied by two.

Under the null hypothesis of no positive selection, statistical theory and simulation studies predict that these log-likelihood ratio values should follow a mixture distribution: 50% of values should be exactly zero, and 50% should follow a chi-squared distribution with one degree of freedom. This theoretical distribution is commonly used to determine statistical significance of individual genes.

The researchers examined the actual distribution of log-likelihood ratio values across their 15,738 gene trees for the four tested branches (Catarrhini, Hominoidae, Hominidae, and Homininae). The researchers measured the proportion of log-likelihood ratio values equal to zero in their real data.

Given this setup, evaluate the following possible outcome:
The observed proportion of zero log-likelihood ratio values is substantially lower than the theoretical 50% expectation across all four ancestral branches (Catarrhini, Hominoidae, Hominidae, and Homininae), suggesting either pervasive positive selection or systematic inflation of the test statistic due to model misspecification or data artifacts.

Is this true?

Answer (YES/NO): NO